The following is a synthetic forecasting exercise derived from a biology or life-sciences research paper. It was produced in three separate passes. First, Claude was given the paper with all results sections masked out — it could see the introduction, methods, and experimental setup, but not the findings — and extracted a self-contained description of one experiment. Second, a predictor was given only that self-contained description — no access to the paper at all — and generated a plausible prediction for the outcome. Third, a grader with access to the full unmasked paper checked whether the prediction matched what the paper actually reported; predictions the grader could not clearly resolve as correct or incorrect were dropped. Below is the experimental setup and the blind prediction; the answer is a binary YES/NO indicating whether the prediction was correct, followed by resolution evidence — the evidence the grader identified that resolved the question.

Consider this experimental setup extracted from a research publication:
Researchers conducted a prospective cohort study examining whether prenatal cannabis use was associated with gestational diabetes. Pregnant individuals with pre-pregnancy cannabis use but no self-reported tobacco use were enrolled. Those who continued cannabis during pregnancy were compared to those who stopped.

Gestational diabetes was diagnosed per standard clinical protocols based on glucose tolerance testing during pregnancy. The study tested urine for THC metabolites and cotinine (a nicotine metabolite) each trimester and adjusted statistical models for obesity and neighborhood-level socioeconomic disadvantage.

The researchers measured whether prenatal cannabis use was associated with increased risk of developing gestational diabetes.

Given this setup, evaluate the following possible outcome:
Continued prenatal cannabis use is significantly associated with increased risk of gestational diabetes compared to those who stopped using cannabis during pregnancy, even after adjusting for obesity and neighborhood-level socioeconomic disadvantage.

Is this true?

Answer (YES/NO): NO